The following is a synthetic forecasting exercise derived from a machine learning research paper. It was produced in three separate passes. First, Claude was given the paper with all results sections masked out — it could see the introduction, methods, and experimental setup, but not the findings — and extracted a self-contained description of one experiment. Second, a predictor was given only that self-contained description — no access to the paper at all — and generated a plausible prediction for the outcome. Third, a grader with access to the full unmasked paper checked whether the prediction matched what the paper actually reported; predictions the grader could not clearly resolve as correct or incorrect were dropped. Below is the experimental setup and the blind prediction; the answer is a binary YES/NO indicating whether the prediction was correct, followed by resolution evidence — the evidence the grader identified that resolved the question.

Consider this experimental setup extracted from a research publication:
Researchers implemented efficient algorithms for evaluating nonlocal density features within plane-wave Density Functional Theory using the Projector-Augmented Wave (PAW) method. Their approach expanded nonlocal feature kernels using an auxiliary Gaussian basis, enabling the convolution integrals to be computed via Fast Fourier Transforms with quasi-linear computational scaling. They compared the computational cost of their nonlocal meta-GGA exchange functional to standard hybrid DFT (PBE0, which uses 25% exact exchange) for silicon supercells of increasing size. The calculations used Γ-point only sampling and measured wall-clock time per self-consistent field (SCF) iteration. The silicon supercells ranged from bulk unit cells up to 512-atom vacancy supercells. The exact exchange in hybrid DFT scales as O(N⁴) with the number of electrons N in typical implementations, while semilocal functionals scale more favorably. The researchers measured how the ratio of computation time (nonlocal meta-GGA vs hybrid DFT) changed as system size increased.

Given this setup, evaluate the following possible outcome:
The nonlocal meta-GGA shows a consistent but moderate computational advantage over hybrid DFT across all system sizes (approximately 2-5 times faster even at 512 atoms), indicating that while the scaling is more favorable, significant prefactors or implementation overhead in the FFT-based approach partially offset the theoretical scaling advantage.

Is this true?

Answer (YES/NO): NO